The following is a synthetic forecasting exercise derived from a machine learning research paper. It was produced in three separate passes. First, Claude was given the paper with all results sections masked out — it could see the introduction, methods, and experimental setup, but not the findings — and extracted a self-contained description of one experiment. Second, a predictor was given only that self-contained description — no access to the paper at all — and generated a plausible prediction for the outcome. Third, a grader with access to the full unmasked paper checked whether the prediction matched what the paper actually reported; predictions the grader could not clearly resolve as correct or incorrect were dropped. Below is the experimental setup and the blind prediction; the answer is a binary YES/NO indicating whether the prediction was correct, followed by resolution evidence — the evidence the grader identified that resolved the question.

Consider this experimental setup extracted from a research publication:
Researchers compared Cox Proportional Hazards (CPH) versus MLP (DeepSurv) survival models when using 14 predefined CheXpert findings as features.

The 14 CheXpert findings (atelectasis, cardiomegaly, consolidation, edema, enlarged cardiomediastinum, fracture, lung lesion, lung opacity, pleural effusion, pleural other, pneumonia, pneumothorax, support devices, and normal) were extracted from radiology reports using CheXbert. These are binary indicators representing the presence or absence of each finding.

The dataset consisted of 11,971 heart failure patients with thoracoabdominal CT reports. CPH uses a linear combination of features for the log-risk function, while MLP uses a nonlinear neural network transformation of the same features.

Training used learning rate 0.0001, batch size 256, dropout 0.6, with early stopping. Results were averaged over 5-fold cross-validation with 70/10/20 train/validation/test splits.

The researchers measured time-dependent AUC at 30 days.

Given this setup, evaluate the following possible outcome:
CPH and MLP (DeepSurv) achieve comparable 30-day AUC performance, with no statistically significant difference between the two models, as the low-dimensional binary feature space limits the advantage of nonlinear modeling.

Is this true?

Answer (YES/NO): NO